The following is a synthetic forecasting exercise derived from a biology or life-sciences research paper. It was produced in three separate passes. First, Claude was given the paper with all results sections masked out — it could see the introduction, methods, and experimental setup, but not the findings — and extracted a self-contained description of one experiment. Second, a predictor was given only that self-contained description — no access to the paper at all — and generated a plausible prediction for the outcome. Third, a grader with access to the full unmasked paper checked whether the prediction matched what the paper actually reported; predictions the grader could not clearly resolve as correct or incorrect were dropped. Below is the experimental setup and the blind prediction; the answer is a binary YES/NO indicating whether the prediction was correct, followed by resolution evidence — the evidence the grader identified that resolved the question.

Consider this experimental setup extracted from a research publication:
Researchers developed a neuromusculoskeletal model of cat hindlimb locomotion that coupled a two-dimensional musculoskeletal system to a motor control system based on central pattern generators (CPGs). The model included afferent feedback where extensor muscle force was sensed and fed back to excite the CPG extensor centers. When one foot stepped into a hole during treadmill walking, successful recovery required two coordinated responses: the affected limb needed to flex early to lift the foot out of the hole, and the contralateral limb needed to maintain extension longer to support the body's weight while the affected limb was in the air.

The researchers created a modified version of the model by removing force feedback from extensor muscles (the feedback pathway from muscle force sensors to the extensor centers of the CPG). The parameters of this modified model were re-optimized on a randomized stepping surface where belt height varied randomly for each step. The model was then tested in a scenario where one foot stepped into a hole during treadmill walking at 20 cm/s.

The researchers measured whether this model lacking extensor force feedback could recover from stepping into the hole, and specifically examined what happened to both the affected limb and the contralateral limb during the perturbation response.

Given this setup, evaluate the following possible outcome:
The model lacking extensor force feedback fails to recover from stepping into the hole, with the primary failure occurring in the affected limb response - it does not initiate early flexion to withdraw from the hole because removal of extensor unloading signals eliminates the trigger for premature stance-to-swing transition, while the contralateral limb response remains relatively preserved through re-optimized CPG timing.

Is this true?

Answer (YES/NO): NO